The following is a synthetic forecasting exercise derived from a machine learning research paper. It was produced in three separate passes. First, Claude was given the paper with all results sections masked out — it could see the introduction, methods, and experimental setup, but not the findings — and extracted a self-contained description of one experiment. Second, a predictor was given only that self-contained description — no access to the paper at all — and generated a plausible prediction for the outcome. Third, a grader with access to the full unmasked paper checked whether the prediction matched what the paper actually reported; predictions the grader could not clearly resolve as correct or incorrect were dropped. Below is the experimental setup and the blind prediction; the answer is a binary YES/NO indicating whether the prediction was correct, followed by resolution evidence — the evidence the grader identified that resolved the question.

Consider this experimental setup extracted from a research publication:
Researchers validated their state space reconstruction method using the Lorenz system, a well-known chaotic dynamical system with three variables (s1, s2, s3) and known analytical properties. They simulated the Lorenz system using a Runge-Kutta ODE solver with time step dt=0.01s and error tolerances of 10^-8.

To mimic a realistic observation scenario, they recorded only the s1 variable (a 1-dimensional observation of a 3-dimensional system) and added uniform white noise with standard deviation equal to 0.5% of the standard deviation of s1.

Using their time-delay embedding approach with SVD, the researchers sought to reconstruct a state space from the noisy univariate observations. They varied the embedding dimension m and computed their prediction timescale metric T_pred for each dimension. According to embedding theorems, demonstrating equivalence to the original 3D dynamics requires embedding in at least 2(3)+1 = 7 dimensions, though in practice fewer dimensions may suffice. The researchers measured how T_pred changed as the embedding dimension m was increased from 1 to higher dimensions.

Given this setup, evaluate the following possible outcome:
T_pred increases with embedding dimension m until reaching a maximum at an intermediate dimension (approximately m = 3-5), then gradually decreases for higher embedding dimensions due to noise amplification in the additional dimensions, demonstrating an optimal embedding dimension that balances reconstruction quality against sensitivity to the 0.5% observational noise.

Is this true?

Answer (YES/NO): YES